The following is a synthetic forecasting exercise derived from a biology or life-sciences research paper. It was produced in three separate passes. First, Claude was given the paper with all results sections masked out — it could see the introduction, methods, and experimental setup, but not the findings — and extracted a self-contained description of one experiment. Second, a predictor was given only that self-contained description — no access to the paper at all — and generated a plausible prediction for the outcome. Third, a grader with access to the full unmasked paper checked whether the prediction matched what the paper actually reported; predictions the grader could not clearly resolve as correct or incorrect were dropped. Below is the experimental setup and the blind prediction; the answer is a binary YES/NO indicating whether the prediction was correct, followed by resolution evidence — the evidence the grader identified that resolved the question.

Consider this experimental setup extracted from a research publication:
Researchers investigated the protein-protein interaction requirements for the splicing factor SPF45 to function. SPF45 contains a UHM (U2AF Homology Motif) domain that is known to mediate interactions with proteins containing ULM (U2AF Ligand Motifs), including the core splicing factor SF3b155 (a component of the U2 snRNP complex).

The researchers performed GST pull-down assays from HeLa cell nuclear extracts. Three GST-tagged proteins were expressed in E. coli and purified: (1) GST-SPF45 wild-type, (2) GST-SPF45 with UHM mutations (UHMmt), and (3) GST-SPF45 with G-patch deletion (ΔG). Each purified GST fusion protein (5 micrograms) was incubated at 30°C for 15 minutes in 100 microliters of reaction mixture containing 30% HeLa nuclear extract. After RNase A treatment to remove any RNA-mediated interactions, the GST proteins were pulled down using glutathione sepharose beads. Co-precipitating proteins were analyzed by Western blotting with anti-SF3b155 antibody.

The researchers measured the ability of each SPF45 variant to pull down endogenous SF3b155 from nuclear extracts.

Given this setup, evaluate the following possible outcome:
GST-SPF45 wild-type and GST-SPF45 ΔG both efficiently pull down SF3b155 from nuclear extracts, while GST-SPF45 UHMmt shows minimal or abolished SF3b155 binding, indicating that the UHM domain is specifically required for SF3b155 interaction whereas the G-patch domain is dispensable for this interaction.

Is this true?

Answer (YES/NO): YES